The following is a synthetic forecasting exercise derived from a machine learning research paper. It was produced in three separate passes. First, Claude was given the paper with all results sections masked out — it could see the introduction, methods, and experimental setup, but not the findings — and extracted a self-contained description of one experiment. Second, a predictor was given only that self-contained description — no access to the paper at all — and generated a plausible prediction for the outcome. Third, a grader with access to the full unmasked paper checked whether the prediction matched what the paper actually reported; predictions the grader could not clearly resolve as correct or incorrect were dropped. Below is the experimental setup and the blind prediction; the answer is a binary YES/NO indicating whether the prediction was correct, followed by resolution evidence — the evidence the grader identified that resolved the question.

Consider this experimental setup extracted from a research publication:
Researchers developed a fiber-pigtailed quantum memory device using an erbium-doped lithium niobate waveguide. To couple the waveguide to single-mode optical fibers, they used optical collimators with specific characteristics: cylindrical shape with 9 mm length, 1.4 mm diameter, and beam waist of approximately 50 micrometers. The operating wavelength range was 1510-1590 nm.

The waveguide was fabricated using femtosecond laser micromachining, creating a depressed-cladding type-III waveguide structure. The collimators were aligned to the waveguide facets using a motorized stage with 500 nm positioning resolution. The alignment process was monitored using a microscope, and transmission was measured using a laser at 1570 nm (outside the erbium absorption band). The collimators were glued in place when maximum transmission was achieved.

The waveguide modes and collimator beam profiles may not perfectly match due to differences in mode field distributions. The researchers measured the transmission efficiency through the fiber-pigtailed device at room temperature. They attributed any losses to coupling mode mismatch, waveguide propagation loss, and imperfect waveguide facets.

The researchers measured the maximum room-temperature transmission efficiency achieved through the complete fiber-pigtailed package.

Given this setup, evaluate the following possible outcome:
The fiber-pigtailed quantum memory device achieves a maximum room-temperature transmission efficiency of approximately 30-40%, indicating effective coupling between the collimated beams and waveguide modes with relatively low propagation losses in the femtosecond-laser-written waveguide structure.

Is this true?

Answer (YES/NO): YES